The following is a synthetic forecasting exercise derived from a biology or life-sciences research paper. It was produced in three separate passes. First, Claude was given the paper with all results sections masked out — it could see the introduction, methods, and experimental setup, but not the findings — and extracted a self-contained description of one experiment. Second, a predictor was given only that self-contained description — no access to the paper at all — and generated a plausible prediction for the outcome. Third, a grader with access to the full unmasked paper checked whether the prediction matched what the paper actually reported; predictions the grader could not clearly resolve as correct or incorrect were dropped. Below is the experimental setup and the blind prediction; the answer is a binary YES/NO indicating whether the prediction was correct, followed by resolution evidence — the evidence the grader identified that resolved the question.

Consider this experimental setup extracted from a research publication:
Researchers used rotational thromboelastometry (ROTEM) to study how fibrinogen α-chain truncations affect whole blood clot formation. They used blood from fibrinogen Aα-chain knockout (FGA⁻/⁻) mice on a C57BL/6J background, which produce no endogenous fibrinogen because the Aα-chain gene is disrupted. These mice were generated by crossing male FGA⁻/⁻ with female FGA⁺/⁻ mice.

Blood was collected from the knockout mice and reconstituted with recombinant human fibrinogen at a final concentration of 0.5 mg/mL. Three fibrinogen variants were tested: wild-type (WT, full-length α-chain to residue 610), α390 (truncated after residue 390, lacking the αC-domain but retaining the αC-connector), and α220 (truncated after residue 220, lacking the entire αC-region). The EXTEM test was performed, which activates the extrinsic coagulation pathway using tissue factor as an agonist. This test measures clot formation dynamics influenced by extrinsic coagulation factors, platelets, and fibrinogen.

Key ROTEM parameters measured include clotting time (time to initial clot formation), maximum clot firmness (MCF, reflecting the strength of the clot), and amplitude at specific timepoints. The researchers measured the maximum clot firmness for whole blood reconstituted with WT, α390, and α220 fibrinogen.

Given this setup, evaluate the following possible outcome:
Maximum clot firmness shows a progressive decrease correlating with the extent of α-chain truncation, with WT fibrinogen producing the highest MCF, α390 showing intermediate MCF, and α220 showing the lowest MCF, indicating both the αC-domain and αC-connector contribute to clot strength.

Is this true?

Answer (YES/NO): YES